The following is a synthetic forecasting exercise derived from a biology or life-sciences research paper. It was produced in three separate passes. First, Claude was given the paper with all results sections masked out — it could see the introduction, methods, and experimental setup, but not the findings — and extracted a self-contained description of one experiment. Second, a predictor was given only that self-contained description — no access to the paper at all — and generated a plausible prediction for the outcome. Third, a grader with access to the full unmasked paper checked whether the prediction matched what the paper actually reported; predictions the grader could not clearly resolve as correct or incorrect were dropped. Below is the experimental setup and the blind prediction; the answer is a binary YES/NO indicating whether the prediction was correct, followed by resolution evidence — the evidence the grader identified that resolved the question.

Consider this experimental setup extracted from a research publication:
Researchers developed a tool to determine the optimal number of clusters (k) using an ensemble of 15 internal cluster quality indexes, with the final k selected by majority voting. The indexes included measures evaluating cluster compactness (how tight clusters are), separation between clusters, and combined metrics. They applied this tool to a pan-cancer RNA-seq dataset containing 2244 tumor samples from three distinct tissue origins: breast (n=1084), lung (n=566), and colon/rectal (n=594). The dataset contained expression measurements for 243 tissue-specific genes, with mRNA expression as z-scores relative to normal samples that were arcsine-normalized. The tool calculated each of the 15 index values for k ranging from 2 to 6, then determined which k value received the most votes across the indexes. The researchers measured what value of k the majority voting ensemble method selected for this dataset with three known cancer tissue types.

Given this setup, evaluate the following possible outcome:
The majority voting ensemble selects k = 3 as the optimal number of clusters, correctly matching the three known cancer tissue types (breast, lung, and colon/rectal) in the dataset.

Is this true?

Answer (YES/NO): YES